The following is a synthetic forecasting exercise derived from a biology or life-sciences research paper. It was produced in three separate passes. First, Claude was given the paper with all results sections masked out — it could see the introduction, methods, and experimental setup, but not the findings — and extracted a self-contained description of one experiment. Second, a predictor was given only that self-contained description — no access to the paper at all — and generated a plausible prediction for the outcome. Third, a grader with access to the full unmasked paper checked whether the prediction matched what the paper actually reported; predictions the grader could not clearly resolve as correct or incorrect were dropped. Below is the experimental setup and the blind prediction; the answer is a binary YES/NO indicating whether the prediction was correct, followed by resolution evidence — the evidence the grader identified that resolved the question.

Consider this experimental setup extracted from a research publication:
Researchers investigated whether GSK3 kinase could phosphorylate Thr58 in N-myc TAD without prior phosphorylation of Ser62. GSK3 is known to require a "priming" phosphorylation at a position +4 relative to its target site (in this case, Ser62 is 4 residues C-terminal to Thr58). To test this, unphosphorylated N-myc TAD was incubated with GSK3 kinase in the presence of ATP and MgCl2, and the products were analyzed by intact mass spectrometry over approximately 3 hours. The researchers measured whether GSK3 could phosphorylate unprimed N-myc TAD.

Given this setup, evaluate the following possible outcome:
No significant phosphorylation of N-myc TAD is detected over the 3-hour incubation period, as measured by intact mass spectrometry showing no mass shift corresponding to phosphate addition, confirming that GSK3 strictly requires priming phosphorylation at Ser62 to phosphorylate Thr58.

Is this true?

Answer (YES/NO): NO